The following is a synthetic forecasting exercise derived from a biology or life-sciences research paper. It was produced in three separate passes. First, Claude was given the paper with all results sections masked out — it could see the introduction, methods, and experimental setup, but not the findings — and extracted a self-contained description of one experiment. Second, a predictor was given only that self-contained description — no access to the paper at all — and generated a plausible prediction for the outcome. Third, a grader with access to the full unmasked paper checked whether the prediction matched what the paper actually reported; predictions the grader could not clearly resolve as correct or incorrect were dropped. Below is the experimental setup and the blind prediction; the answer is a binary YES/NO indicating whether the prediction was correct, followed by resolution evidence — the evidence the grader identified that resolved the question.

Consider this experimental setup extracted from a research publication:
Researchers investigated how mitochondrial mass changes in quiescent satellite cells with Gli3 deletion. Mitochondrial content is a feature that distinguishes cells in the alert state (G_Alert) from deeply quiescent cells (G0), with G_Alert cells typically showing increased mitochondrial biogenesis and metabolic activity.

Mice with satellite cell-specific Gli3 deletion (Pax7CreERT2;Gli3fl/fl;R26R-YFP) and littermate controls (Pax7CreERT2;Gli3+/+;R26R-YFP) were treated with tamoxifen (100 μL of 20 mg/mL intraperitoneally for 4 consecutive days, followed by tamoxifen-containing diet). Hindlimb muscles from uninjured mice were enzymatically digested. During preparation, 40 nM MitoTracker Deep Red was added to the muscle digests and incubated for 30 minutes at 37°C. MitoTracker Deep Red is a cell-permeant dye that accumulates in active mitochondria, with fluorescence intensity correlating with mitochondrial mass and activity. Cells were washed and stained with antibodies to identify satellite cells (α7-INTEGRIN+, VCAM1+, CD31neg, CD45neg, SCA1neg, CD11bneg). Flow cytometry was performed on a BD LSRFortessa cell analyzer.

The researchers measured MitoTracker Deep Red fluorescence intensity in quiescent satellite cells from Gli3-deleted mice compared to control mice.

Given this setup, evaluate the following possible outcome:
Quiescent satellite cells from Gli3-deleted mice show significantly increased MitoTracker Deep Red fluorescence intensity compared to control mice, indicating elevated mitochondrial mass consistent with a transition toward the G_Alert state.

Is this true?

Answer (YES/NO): YES